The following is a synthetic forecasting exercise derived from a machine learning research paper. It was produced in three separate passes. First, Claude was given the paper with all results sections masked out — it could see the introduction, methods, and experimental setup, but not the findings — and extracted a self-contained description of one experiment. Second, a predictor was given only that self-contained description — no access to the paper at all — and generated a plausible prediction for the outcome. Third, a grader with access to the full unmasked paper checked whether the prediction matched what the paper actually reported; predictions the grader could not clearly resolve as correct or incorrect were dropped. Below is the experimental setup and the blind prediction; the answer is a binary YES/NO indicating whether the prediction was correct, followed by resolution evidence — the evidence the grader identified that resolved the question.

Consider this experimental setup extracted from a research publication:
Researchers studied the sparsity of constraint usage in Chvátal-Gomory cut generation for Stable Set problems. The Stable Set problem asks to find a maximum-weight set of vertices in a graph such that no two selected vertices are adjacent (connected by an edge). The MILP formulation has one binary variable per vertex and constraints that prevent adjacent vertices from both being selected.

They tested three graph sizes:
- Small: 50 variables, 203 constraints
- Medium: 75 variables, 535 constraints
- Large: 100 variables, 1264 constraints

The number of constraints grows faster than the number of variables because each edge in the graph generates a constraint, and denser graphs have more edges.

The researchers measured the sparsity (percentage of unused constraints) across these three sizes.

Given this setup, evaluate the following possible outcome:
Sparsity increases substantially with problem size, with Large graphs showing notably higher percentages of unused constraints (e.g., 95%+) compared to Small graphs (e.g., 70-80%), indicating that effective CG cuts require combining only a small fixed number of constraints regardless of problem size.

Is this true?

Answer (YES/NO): NO